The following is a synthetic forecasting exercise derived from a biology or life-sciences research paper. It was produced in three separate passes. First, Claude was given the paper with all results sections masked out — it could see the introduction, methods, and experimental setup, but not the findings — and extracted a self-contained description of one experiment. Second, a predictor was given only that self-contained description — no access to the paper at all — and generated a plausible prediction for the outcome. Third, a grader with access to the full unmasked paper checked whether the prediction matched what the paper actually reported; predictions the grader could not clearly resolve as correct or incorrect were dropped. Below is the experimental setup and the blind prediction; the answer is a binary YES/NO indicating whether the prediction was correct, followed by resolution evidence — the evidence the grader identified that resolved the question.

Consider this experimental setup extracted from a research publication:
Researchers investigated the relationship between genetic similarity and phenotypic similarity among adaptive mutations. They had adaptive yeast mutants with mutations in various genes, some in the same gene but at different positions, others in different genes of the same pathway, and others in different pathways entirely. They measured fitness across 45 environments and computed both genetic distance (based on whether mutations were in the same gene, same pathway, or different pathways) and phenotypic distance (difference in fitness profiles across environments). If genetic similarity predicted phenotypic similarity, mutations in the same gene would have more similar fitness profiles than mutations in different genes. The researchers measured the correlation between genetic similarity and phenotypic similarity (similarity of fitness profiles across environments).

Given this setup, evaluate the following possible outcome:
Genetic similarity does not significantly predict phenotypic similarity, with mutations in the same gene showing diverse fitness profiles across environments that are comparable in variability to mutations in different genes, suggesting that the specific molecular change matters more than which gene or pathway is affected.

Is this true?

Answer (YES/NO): NO